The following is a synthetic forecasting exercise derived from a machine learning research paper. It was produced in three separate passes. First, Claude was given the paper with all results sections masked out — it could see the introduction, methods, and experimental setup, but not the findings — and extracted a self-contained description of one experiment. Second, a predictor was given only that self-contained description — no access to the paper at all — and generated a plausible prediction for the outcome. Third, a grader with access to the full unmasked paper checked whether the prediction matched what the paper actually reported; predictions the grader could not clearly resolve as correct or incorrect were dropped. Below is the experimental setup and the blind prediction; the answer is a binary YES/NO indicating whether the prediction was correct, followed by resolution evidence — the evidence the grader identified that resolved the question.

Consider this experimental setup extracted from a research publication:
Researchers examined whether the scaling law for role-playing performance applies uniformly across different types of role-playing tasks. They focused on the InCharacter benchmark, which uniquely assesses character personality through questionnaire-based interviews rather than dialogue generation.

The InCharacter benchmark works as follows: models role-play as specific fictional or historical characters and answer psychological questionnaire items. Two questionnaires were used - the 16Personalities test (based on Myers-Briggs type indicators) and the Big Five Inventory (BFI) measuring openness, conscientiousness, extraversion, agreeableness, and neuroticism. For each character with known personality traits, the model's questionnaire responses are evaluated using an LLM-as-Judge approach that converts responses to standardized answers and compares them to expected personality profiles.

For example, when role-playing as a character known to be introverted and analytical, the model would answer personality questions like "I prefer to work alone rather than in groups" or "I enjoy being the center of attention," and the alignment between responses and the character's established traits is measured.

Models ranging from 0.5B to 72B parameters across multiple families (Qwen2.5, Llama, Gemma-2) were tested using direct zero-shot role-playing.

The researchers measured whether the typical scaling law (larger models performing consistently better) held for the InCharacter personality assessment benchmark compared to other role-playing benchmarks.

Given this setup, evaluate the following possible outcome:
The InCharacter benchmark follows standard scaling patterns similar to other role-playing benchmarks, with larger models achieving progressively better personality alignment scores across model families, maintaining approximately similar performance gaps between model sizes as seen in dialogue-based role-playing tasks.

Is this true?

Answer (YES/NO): NO